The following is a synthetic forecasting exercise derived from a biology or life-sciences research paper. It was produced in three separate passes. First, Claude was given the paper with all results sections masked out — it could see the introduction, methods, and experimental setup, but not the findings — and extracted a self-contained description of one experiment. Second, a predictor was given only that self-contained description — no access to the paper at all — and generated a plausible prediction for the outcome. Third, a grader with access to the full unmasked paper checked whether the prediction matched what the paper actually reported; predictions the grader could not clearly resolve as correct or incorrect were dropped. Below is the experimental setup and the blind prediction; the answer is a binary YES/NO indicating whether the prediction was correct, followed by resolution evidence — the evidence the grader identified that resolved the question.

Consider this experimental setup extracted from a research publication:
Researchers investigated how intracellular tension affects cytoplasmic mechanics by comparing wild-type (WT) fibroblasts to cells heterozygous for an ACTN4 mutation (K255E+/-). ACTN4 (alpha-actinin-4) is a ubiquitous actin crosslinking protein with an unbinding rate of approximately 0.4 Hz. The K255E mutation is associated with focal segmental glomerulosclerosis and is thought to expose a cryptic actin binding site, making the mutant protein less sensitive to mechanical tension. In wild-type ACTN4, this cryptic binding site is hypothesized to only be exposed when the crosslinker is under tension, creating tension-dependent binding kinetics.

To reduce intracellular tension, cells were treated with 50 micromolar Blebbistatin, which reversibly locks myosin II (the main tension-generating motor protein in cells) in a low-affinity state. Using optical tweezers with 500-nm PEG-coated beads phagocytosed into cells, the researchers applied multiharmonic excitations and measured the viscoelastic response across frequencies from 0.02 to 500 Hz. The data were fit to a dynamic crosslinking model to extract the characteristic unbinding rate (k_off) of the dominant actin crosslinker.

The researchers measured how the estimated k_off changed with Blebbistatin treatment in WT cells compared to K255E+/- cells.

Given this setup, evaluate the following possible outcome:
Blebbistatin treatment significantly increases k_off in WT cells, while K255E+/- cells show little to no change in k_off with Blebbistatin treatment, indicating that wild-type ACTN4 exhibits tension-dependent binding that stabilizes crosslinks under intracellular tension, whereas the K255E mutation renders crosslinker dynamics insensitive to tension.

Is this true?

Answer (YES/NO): YES